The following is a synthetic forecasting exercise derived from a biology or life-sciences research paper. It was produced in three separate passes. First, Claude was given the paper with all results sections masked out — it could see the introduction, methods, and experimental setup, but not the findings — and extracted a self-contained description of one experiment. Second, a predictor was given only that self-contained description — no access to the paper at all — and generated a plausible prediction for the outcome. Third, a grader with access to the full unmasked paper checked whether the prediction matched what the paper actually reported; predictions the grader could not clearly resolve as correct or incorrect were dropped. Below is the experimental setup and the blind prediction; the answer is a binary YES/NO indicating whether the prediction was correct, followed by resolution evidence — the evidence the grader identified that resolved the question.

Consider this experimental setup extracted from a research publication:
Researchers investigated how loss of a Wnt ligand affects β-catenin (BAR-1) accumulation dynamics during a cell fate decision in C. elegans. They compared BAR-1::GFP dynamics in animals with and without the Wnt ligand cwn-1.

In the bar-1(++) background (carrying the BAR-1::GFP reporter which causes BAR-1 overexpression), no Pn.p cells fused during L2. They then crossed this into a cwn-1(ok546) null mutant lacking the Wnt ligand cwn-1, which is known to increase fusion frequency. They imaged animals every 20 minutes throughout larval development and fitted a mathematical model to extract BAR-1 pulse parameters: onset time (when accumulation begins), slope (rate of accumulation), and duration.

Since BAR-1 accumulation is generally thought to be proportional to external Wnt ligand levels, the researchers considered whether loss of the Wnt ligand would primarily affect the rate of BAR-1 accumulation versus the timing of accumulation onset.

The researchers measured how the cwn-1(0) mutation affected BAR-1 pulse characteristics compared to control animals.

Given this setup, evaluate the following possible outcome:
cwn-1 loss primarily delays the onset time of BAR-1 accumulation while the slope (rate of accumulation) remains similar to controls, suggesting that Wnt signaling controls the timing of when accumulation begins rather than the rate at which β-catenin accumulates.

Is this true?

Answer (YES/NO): YES